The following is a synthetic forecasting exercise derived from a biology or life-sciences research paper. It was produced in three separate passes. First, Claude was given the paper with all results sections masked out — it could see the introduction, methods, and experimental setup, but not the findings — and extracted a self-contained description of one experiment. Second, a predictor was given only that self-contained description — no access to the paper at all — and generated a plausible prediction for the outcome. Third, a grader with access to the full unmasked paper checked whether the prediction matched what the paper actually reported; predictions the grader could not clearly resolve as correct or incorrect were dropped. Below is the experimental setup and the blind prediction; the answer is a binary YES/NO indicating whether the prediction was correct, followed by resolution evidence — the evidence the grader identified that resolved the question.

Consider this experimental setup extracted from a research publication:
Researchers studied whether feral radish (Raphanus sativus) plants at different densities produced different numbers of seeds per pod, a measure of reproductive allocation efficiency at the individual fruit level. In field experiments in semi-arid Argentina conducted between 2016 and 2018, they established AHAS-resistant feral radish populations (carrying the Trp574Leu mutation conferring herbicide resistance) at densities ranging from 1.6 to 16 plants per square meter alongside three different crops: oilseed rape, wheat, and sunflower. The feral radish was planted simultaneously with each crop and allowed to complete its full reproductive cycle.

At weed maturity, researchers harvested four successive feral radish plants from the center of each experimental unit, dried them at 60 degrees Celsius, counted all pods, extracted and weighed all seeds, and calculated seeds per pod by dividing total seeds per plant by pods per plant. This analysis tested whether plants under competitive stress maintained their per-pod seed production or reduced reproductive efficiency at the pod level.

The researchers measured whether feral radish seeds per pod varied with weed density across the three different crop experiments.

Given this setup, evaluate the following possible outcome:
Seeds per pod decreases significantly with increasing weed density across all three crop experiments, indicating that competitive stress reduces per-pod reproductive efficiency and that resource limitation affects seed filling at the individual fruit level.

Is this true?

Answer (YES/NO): NO